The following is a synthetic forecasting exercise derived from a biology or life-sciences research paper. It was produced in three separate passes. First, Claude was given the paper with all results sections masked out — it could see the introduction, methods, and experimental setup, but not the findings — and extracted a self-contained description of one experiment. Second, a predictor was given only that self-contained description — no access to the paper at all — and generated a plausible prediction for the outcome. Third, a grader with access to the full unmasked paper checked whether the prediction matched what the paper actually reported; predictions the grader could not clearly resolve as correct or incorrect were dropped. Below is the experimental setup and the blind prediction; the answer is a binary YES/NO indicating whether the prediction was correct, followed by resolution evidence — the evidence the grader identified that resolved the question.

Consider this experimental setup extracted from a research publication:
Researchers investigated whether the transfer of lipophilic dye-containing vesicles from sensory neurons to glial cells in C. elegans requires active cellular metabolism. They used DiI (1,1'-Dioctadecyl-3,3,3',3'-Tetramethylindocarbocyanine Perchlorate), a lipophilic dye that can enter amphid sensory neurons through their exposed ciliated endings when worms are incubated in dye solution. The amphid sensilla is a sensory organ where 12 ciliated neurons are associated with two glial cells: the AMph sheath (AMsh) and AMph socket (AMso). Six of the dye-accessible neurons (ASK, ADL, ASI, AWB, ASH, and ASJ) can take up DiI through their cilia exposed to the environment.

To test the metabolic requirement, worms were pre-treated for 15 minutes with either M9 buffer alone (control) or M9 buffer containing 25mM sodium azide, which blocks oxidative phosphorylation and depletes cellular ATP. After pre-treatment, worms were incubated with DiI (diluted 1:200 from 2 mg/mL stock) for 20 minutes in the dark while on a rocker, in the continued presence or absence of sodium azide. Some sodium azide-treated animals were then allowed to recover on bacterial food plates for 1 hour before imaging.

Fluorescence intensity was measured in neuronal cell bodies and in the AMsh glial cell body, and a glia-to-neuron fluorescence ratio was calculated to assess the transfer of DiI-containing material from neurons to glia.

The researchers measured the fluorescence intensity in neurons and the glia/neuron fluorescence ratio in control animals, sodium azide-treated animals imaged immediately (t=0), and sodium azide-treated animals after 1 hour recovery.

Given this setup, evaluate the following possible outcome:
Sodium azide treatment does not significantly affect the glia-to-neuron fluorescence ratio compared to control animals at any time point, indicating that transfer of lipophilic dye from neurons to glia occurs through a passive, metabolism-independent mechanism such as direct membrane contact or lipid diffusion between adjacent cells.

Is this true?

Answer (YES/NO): NO